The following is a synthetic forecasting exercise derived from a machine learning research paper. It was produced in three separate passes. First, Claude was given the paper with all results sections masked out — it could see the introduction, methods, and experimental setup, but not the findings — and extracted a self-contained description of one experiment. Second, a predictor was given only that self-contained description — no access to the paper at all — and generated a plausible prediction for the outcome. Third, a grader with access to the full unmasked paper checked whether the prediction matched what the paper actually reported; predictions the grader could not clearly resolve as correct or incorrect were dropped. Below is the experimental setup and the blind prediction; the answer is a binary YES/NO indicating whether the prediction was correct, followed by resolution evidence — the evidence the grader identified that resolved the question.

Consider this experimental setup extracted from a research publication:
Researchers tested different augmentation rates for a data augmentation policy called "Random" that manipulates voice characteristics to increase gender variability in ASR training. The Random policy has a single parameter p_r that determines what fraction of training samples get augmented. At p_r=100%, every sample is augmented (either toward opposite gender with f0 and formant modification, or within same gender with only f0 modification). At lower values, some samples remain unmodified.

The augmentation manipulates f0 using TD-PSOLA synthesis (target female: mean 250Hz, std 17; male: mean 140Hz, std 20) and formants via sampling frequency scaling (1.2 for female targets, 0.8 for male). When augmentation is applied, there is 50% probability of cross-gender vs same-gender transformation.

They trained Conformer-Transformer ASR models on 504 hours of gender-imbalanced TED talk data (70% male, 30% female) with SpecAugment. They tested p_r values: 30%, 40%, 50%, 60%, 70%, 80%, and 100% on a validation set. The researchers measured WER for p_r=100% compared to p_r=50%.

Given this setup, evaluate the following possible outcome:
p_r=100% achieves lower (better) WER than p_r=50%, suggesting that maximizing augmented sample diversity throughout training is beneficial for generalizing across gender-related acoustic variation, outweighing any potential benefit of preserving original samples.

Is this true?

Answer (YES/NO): NO